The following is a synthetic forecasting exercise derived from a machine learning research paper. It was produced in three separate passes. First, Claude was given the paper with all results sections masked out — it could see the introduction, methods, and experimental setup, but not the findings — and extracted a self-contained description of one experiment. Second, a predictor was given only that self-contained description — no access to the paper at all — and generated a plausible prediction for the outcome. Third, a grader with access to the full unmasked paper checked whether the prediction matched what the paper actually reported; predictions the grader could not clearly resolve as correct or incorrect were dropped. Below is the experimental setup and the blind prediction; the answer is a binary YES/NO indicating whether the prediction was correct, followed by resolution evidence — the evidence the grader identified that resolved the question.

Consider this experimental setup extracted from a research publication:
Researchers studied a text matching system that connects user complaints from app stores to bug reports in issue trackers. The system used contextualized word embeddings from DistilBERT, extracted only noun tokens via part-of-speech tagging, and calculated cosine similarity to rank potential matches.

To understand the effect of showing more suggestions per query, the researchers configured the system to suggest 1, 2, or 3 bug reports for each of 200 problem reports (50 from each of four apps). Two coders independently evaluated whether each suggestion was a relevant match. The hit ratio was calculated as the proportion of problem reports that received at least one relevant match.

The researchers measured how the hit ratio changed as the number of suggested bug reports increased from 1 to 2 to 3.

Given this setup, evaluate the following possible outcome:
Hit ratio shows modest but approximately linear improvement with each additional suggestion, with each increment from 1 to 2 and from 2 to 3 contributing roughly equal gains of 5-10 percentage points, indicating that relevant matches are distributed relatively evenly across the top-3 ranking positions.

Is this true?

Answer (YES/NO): NO